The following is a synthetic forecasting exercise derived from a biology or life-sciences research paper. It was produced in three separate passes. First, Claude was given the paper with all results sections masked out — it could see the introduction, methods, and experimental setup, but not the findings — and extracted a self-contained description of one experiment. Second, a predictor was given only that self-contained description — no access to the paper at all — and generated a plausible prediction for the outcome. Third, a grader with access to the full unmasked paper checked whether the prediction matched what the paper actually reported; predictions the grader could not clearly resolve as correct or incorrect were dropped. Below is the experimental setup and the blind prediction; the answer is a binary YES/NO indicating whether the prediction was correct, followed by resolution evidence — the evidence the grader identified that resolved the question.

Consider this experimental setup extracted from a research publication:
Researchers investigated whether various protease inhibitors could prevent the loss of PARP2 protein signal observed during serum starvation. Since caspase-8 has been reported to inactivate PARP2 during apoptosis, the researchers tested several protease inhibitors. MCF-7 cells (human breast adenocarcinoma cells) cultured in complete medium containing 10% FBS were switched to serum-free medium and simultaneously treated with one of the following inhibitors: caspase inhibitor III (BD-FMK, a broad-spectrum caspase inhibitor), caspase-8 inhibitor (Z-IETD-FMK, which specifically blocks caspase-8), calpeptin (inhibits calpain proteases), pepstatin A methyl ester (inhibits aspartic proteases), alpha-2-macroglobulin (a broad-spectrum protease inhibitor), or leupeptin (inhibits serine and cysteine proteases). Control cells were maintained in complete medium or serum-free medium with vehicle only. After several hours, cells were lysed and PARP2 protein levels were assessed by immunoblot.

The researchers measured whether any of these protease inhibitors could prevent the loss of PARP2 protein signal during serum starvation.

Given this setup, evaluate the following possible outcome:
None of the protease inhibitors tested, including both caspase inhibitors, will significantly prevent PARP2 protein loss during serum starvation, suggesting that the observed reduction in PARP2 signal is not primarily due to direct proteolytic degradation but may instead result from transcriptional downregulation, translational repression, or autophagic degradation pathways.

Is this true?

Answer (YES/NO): NO